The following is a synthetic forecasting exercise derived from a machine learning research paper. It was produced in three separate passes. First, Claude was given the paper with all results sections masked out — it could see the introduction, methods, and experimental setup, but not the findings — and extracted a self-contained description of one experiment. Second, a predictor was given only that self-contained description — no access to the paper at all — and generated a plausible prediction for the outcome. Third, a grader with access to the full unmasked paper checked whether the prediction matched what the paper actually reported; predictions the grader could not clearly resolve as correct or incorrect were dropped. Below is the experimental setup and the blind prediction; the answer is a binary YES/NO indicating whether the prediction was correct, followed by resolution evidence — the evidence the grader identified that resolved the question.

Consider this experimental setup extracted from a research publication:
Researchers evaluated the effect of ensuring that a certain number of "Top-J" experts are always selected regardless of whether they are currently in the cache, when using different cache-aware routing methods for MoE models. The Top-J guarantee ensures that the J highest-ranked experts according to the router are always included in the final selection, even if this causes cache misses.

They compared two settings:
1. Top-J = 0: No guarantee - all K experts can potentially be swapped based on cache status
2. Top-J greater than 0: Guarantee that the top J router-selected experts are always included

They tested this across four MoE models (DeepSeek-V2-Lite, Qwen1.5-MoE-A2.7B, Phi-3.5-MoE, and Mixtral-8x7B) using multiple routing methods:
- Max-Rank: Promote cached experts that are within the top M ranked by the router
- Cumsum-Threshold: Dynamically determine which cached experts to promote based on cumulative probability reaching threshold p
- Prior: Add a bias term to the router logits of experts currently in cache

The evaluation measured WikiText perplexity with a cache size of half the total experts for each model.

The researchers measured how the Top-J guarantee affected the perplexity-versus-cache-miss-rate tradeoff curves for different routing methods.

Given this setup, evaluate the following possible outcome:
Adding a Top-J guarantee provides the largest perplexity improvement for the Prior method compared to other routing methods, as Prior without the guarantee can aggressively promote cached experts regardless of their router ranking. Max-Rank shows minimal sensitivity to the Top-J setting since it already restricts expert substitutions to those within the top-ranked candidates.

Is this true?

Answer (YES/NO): NO